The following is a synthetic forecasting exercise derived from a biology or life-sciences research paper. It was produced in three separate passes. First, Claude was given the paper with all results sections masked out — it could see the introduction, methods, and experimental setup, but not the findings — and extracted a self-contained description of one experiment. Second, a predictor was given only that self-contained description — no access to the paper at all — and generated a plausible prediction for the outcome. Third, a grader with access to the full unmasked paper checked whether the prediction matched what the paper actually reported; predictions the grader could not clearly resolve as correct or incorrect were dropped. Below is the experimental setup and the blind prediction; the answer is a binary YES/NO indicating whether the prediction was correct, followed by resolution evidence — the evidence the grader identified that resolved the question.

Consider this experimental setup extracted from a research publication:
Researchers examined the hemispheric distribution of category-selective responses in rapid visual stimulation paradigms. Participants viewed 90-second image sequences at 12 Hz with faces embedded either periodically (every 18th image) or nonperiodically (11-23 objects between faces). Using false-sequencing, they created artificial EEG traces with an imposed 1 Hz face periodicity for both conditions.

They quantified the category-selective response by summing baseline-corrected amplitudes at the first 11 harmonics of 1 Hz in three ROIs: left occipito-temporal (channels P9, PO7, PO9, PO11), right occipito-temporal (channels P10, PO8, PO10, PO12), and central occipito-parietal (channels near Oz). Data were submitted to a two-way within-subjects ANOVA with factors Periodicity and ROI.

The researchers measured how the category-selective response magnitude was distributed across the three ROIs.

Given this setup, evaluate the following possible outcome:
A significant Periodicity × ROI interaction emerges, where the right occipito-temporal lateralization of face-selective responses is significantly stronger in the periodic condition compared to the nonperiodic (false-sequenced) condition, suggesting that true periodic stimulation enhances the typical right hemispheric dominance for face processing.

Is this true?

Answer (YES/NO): NO